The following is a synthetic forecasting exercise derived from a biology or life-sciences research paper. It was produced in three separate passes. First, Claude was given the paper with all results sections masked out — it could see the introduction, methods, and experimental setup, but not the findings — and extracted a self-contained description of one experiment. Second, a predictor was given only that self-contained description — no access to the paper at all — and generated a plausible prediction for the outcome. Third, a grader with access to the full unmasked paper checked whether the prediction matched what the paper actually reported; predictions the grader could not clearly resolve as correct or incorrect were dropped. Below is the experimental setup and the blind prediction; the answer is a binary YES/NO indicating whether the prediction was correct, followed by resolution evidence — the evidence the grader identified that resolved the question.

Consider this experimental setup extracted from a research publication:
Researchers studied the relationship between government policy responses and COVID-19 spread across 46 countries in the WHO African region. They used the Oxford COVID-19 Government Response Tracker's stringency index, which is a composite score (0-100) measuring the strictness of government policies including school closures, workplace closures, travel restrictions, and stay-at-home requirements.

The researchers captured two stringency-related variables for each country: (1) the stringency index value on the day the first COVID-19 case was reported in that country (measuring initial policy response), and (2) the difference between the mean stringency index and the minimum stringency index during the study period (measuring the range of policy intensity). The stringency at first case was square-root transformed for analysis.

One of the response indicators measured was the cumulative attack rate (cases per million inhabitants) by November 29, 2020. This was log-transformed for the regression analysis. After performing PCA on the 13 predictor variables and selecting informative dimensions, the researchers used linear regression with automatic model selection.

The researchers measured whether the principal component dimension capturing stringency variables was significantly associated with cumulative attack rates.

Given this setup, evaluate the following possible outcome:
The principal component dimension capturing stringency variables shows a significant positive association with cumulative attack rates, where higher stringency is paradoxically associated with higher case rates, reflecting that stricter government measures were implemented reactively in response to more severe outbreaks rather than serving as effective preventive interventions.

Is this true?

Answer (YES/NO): NO